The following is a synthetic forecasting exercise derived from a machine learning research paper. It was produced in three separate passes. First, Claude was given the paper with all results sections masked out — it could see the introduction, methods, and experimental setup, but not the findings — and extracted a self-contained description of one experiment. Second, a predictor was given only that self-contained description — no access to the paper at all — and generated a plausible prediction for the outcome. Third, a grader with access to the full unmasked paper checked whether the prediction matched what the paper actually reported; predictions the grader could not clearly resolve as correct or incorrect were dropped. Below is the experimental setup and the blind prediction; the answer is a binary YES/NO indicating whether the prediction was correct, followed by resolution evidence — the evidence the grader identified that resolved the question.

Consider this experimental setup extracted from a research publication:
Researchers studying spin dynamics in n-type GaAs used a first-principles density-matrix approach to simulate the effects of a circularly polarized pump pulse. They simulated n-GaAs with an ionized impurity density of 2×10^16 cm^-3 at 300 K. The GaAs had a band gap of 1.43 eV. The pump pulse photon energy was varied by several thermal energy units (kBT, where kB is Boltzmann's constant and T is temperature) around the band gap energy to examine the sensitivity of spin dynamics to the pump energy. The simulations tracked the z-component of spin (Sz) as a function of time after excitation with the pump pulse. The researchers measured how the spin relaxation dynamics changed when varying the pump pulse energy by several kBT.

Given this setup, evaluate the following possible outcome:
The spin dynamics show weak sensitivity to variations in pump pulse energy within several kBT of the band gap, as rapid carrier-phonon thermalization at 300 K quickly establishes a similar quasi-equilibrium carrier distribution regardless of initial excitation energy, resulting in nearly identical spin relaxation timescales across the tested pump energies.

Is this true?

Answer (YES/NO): YES